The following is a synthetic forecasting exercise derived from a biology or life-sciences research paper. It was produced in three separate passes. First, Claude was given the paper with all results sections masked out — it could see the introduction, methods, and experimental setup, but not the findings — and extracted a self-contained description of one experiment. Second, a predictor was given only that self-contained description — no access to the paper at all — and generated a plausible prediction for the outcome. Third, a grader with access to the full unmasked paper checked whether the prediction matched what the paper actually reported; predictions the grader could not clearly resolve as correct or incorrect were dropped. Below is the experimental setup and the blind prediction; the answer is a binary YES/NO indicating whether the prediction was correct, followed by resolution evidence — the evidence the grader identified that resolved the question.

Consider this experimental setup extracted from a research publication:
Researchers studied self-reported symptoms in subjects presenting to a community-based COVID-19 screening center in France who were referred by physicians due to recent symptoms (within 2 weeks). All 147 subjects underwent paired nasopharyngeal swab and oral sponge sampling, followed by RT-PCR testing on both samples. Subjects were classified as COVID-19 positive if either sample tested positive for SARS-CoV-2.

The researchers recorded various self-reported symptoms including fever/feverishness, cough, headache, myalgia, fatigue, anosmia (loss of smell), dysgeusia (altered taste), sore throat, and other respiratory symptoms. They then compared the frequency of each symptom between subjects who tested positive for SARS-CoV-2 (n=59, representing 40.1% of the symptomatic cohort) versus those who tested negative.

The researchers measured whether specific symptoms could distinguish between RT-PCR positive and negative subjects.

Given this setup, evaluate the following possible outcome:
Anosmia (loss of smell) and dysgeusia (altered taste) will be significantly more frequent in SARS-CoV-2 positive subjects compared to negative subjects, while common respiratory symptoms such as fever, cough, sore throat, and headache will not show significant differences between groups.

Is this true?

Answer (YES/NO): NO